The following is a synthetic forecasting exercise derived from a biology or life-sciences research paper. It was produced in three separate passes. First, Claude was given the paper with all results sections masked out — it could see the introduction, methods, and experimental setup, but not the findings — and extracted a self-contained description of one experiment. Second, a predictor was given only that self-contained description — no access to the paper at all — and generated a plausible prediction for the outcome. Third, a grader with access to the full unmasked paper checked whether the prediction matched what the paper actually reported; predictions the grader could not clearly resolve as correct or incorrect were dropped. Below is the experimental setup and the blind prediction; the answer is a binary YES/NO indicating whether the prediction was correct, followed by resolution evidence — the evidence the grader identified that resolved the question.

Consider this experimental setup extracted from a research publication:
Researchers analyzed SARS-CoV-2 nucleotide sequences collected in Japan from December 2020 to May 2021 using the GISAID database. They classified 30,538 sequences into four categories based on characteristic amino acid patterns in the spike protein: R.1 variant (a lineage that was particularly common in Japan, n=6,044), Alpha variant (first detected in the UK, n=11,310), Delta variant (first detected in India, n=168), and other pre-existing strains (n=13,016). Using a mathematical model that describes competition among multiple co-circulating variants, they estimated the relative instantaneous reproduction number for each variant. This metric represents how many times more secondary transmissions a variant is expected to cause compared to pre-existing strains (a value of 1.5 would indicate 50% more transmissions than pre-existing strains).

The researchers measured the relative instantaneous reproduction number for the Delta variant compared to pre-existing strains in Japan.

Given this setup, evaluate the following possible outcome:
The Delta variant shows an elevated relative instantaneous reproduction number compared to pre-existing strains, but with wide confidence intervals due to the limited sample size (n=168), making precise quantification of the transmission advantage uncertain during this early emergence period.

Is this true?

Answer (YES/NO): NO